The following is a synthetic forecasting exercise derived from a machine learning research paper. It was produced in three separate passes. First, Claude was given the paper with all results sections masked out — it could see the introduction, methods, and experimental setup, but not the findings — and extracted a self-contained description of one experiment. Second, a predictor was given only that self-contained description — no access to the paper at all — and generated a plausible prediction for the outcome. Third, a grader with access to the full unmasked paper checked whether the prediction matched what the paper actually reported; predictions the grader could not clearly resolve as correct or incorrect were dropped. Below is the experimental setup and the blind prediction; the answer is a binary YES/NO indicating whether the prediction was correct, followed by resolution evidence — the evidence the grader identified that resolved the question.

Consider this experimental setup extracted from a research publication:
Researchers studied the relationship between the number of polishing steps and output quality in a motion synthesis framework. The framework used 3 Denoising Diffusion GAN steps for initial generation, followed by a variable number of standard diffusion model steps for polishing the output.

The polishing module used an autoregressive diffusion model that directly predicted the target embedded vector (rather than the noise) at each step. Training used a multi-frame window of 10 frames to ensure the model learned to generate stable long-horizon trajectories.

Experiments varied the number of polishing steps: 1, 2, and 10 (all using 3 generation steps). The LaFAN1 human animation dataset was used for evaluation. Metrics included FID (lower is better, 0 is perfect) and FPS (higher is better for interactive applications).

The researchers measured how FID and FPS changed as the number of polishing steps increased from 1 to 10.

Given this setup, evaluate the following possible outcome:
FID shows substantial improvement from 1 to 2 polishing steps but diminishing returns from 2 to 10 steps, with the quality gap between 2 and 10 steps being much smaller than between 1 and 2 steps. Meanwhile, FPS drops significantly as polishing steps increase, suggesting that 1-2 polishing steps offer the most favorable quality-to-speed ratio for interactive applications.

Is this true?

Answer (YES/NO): NO